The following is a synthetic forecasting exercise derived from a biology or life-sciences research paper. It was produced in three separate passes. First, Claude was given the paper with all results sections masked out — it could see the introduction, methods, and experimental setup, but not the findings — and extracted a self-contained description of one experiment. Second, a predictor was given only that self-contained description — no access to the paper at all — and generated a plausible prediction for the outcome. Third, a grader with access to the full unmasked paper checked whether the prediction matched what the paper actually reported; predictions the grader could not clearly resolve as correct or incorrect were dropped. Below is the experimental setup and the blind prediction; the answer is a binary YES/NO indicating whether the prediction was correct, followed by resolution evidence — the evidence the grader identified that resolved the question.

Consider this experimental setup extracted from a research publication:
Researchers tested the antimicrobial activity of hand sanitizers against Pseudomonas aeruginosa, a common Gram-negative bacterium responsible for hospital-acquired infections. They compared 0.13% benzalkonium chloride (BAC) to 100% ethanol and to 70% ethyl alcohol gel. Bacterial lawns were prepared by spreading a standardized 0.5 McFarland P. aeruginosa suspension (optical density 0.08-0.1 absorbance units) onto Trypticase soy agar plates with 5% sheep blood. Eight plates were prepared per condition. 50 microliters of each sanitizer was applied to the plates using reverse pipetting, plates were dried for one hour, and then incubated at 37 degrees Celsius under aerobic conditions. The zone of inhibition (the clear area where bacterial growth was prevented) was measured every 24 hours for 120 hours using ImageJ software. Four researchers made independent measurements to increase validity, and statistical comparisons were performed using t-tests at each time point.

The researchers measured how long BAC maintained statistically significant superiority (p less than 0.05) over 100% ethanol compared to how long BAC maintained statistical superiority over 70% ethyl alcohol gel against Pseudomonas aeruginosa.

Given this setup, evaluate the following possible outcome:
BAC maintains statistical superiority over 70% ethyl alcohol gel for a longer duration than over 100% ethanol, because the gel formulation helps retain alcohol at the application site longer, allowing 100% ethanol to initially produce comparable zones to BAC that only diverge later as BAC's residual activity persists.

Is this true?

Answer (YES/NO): YES